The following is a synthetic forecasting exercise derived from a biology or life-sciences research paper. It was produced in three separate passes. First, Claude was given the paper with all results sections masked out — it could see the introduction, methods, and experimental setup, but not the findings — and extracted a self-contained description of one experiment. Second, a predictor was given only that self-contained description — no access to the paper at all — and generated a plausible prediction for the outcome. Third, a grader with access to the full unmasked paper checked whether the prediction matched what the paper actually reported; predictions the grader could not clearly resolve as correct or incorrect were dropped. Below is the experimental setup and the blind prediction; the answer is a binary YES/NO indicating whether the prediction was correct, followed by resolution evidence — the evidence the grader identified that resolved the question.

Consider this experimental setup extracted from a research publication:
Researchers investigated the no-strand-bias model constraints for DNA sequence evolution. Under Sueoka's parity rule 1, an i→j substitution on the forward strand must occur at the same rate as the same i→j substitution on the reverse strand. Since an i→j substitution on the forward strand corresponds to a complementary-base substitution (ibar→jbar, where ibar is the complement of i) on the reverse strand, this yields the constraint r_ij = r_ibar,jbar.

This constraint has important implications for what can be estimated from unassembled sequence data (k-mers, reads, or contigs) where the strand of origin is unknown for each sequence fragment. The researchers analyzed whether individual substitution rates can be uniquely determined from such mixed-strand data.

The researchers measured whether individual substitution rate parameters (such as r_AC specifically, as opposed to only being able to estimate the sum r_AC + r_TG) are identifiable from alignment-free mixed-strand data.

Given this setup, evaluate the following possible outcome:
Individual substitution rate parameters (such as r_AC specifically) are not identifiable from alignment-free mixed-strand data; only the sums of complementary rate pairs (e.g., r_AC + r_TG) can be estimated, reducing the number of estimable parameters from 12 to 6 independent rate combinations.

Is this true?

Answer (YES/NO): YES